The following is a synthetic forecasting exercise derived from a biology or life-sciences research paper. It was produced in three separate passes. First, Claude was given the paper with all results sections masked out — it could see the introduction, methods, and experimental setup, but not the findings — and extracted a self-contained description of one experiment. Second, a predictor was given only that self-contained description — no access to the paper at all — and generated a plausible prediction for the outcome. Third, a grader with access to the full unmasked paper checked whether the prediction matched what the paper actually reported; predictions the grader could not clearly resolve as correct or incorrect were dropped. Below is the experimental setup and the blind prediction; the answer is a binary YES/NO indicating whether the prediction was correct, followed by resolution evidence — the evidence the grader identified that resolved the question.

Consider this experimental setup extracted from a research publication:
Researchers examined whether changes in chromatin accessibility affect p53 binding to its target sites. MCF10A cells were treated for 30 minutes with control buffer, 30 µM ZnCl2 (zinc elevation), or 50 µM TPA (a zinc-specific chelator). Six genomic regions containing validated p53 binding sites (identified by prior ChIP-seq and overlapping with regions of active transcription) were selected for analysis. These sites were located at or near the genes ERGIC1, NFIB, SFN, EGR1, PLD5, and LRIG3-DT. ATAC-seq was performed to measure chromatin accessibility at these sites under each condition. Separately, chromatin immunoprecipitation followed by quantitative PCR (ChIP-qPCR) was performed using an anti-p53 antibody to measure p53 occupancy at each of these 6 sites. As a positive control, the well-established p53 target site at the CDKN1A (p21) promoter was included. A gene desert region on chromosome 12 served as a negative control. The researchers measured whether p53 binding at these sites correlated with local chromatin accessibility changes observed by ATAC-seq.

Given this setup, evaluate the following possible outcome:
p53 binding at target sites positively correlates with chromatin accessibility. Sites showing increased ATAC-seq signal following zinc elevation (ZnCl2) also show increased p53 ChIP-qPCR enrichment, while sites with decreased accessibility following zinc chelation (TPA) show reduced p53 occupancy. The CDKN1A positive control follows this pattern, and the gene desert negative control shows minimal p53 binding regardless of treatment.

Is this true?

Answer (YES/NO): NO